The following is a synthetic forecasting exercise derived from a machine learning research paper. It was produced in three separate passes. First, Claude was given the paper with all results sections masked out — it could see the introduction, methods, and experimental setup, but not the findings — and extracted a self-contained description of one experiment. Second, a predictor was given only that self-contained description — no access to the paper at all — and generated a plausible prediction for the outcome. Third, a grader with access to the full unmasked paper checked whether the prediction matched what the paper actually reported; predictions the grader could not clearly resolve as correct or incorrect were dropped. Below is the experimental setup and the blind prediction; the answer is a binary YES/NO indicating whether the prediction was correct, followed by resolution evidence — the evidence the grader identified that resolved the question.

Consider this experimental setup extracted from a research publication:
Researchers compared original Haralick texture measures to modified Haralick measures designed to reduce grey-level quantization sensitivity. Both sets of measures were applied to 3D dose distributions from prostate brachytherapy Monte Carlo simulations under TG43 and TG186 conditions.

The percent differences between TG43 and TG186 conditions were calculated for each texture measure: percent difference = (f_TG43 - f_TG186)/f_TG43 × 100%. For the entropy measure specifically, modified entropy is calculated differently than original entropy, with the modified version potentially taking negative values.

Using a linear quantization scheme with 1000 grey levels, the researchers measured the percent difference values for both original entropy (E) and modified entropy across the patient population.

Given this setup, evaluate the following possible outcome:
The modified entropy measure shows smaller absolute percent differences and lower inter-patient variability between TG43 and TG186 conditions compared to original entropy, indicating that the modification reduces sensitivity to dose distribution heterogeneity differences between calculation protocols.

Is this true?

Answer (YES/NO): NO